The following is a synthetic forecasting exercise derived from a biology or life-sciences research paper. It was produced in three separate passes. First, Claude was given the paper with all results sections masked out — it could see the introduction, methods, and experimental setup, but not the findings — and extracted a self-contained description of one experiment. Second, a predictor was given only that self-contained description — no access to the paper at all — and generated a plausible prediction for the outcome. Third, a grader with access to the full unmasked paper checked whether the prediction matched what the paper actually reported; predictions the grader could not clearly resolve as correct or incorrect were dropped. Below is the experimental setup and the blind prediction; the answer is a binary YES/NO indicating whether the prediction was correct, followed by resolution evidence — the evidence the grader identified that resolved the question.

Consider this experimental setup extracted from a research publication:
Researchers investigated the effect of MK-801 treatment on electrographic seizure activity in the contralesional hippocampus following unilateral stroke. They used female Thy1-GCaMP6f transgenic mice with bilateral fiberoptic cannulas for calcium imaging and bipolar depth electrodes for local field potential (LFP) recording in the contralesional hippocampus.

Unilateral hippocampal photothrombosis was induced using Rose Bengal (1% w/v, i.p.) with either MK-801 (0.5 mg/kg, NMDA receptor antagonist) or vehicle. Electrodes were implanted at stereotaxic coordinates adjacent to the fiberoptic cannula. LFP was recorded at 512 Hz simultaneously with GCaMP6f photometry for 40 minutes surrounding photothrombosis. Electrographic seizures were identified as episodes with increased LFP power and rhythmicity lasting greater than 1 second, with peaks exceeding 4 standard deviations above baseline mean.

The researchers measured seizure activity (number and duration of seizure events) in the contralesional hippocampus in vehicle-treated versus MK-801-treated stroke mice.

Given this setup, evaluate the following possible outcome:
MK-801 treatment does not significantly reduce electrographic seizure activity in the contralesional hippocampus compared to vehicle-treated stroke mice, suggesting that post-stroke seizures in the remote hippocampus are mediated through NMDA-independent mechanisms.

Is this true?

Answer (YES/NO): NO